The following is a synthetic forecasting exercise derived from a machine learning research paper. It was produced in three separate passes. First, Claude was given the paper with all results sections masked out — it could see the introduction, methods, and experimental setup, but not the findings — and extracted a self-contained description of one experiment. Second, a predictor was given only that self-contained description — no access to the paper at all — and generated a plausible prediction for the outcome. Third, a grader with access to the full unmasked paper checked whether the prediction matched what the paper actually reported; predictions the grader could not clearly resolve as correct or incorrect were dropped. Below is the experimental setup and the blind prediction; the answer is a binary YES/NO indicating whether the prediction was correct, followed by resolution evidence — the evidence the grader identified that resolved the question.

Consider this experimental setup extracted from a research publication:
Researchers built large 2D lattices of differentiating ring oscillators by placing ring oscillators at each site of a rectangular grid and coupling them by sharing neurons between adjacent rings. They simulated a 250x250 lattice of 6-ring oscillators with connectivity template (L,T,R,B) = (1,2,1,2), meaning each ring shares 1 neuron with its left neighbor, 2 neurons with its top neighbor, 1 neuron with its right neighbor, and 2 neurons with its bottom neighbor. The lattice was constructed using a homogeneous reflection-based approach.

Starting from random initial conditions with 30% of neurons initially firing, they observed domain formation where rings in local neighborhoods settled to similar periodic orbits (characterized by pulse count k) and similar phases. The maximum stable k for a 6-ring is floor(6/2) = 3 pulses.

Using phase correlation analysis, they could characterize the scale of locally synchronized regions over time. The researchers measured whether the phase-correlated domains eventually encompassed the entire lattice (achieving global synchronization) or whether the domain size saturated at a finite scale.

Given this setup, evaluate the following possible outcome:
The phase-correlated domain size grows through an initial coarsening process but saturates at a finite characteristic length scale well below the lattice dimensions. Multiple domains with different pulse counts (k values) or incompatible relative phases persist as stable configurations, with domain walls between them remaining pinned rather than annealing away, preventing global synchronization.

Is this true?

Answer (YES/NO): YES